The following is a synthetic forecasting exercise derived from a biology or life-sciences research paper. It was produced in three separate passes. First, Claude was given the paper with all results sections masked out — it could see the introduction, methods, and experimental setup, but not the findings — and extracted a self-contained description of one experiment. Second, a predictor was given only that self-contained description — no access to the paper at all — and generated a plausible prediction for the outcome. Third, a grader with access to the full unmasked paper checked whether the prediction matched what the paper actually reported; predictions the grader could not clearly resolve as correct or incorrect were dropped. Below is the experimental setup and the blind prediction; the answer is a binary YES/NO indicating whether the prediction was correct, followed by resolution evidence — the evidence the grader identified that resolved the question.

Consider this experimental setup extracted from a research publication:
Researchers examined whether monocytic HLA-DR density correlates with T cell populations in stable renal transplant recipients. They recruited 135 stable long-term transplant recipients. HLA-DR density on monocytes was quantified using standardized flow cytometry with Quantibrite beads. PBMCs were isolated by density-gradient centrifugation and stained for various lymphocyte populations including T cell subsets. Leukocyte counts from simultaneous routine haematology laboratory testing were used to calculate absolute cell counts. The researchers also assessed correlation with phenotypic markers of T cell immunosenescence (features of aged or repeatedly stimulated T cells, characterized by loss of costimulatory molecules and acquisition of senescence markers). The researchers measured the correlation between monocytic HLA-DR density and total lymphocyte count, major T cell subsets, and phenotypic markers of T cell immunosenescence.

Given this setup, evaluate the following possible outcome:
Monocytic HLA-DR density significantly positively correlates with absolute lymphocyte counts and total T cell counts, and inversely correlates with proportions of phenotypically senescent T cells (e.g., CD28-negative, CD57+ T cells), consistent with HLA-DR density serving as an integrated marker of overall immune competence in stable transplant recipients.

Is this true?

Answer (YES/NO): NO